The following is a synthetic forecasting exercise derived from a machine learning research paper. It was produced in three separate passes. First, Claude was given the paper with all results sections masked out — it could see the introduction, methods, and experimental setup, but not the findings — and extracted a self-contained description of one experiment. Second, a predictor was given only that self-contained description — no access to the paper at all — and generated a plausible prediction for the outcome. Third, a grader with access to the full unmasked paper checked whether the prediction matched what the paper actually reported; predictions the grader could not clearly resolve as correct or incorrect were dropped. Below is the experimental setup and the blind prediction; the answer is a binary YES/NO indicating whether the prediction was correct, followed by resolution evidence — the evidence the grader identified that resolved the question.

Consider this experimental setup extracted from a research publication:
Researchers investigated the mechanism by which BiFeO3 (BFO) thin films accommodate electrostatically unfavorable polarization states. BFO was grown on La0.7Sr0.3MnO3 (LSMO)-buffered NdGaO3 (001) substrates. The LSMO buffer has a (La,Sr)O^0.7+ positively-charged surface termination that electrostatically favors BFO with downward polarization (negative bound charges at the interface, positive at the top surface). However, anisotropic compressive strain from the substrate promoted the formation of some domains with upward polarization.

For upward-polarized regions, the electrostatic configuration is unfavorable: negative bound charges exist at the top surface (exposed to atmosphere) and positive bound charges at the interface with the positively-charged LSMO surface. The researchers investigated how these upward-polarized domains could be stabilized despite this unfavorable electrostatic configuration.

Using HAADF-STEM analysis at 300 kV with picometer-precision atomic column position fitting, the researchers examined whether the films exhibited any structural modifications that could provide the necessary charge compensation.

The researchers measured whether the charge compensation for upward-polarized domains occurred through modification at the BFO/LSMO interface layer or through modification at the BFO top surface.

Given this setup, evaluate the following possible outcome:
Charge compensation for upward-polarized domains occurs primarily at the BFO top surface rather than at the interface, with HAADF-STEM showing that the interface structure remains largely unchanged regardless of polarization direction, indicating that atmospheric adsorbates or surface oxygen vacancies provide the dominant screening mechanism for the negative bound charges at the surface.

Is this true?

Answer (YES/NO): NO